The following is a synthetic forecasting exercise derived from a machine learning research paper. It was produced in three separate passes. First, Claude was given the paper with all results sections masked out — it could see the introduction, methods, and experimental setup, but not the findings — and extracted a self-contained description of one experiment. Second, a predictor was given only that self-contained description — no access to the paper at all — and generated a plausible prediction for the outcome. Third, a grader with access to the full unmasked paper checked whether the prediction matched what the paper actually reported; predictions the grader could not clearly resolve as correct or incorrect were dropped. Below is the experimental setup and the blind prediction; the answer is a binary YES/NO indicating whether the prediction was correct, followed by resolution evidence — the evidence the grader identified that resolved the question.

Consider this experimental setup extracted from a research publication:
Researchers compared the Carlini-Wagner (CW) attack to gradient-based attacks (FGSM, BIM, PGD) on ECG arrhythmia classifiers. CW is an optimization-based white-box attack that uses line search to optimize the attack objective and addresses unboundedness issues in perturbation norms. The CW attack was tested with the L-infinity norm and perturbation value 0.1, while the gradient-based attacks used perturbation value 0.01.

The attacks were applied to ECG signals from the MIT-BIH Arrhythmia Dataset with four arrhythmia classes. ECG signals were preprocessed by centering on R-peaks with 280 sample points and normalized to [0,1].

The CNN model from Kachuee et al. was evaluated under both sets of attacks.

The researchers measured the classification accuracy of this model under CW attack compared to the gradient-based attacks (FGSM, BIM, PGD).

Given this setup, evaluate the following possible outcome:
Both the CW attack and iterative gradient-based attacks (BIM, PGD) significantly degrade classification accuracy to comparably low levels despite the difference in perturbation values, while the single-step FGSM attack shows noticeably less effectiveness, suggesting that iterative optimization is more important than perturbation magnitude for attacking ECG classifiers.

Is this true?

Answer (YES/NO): NO